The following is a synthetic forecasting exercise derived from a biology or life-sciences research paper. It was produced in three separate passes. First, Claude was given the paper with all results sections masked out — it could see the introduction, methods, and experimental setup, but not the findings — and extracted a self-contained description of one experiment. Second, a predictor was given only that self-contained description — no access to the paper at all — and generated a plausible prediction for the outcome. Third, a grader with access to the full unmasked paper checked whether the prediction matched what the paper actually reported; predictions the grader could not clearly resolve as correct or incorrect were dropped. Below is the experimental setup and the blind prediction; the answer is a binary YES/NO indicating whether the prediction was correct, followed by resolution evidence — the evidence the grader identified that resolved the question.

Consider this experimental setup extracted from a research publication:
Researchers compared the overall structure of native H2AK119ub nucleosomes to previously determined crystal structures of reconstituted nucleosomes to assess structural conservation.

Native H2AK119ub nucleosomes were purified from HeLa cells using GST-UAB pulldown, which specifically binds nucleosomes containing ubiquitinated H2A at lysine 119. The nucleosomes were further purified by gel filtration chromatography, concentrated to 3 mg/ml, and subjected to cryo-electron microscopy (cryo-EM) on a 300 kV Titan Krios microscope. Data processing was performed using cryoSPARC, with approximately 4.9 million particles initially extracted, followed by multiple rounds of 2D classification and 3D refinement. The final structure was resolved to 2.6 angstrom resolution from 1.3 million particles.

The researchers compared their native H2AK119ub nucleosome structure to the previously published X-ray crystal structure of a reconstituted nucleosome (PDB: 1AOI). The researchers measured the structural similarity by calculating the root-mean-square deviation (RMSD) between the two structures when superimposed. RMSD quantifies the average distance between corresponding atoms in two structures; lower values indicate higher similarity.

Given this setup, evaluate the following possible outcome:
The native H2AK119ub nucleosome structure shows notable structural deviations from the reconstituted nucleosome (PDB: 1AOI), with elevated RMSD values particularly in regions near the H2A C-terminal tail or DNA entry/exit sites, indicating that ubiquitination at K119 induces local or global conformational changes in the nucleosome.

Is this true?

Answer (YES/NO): NO